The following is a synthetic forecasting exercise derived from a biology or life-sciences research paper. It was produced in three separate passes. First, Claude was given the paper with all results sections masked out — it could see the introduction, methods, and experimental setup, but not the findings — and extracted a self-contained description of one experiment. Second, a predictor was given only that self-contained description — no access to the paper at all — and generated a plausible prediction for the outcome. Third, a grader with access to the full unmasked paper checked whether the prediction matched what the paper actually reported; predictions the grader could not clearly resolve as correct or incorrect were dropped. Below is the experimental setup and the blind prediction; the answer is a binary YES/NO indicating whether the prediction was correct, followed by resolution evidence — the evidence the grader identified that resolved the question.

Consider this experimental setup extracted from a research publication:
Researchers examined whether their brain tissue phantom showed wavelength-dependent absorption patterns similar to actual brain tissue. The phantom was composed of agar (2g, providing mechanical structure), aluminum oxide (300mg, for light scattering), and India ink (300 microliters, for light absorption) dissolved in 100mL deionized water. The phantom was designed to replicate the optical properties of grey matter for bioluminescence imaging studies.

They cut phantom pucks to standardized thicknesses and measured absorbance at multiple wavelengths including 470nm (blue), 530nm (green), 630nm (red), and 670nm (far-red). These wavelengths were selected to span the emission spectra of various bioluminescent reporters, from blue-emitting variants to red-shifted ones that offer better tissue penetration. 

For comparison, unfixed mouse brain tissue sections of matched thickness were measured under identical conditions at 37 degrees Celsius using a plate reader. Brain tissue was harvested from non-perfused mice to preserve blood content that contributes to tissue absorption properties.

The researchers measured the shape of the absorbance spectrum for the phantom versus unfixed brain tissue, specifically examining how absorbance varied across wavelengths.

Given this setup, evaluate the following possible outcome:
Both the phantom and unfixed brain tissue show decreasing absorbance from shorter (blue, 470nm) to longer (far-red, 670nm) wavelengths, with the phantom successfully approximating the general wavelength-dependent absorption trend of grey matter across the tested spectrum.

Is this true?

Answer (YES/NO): YES